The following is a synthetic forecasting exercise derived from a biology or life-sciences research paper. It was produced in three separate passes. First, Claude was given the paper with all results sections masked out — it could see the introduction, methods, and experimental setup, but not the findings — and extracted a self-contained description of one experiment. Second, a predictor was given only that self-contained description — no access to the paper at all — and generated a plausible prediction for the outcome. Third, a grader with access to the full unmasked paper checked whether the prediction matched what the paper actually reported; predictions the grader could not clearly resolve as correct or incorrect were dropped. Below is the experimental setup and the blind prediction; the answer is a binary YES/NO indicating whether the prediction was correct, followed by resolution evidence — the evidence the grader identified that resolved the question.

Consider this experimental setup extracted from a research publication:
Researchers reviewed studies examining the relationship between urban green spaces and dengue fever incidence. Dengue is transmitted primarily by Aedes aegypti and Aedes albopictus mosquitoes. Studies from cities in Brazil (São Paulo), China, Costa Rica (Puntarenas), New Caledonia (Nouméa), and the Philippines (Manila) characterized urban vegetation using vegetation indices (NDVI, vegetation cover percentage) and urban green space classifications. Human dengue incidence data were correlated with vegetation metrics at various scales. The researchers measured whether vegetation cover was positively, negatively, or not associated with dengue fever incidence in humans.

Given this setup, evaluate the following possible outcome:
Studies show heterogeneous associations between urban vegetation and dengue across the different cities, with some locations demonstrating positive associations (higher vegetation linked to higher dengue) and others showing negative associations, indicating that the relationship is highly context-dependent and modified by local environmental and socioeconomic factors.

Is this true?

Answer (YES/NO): YES